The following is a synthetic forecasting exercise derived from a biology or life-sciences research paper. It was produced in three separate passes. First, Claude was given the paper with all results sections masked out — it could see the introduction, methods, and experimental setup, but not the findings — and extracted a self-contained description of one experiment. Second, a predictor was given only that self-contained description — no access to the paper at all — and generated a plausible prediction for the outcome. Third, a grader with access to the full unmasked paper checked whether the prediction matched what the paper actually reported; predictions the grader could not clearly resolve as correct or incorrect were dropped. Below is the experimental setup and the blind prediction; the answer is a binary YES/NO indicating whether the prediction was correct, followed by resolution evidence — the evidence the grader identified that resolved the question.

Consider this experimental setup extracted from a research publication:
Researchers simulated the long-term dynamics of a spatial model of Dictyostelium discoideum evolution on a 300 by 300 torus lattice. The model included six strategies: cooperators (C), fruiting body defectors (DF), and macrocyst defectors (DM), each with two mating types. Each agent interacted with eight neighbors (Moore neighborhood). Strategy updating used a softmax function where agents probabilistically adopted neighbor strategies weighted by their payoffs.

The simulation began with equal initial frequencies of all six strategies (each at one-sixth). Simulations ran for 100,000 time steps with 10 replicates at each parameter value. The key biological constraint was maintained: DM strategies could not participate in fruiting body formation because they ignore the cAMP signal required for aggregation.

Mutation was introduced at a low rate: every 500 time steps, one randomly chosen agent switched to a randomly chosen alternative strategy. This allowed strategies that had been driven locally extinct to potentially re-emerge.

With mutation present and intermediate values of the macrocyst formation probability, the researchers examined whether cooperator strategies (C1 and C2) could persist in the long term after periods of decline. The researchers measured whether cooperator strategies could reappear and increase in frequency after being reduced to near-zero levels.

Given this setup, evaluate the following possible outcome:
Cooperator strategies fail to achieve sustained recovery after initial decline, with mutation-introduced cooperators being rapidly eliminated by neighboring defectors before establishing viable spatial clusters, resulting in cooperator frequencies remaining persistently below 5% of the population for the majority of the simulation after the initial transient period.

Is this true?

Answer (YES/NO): NO